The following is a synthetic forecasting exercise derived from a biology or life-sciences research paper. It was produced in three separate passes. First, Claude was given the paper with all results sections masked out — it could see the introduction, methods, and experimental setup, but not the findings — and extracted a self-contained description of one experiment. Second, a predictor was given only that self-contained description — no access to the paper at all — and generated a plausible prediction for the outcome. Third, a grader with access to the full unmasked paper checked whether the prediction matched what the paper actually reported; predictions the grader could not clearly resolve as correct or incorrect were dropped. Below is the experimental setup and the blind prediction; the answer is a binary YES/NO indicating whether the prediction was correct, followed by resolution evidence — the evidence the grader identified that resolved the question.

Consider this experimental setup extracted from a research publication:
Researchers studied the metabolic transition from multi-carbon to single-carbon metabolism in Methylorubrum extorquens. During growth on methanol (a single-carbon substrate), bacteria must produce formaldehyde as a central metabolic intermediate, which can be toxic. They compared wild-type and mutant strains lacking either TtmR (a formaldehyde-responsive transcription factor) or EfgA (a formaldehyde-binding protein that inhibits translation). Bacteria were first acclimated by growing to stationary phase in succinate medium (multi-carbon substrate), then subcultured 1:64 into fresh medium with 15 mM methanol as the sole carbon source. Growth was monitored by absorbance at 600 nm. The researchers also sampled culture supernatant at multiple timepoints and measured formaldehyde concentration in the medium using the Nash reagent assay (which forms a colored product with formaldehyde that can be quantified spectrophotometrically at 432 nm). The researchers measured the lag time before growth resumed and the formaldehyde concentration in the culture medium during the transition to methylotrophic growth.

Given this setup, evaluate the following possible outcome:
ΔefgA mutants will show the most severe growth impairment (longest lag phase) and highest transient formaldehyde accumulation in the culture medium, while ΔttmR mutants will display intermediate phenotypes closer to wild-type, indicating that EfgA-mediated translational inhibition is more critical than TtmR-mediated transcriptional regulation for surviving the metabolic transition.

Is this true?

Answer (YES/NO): NO